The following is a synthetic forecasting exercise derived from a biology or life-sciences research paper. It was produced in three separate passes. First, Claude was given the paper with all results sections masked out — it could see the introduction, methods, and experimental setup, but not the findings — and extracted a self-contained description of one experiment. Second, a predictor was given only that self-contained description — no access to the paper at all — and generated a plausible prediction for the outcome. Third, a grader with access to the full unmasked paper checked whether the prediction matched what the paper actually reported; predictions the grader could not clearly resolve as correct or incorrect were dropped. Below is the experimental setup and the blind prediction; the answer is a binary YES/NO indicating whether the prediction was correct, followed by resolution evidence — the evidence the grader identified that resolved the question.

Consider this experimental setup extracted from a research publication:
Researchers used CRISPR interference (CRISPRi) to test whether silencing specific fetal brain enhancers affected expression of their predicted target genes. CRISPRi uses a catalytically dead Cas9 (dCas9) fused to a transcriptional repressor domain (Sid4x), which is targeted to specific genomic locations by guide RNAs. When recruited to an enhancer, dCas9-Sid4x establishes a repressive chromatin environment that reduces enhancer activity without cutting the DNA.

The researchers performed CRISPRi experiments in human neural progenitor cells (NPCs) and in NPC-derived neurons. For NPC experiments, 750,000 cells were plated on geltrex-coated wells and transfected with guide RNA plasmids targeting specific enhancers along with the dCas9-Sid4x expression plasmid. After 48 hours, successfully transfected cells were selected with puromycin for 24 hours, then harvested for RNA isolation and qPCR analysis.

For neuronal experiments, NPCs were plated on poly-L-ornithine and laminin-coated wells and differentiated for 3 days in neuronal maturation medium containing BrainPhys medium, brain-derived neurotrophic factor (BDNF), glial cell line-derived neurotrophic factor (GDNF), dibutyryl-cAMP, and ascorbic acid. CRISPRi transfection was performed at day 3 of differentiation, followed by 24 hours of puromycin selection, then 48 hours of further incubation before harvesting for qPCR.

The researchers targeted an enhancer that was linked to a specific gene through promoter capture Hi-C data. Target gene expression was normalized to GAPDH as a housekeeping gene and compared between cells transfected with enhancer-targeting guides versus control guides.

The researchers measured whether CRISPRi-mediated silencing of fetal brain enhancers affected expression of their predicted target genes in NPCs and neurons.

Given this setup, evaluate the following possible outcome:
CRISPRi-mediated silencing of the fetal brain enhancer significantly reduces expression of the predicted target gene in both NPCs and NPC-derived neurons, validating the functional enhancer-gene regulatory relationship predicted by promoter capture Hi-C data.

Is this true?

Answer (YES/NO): NO